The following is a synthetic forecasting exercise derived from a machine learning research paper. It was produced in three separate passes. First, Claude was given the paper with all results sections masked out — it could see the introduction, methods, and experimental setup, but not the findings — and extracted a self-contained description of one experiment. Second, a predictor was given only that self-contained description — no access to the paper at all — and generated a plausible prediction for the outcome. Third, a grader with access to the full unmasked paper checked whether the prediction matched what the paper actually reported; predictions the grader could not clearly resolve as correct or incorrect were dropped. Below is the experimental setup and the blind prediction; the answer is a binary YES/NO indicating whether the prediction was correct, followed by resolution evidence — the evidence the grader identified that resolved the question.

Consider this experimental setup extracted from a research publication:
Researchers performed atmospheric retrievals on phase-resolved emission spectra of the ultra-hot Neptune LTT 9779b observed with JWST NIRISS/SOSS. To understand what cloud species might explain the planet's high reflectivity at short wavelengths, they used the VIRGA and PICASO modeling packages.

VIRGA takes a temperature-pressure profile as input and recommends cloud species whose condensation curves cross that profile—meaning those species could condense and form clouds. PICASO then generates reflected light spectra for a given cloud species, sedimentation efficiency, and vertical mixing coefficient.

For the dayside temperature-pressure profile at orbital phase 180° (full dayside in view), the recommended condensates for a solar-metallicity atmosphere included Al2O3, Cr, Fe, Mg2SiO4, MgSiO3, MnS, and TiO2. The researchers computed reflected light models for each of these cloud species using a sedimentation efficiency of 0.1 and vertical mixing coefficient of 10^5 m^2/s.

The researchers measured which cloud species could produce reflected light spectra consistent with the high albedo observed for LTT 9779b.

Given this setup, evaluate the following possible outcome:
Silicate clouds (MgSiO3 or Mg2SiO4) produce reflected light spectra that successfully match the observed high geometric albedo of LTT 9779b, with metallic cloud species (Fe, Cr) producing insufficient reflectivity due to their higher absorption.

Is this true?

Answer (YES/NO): YES